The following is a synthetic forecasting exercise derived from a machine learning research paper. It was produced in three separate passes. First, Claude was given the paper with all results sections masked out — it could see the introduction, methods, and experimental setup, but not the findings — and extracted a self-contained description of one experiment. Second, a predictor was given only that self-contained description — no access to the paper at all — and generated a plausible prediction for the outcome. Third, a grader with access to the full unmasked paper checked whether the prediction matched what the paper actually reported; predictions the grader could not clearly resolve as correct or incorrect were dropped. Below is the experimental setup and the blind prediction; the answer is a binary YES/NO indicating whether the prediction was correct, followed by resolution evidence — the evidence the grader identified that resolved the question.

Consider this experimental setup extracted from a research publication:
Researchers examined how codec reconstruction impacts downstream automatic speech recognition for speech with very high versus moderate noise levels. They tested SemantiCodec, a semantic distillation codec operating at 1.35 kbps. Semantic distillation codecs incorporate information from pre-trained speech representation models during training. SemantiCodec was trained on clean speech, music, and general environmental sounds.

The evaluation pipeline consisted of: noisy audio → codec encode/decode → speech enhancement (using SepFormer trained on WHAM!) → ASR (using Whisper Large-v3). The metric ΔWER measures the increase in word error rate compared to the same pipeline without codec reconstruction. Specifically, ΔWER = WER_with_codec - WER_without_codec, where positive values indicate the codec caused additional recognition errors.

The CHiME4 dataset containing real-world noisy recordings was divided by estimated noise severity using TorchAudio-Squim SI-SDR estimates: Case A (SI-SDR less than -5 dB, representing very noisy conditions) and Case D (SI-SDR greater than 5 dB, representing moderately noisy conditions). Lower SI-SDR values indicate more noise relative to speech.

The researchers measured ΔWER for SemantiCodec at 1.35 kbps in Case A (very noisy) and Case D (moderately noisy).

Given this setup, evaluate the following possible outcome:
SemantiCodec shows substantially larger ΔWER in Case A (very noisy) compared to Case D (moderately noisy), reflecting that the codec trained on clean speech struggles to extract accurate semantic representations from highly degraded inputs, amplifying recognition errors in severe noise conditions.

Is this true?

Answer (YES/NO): YES